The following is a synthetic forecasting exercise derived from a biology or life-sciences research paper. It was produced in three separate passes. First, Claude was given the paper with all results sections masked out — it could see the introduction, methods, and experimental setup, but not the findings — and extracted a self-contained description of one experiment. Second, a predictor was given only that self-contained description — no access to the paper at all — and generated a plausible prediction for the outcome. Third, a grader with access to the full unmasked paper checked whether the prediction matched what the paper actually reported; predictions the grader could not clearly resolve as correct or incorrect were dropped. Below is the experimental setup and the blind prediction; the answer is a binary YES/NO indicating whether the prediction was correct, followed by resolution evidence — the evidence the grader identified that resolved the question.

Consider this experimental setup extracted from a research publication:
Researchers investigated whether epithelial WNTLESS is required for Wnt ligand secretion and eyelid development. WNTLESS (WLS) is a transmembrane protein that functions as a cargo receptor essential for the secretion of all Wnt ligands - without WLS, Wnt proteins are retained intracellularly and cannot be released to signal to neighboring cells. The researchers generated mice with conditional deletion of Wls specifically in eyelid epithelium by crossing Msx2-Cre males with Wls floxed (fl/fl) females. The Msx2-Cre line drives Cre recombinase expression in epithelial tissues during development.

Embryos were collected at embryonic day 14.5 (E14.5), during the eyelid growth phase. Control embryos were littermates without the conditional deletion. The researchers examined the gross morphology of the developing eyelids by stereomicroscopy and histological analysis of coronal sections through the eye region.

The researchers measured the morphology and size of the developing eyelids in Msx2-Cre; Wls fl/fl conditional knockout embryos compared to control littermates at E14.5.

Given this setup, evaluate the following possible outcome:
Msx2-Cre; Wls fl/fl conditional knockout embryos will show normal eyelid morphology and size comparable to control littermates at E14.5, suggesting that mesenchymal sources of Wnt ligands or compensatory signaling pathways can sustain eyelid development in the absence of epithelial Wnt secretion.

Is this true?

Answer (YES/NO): NO